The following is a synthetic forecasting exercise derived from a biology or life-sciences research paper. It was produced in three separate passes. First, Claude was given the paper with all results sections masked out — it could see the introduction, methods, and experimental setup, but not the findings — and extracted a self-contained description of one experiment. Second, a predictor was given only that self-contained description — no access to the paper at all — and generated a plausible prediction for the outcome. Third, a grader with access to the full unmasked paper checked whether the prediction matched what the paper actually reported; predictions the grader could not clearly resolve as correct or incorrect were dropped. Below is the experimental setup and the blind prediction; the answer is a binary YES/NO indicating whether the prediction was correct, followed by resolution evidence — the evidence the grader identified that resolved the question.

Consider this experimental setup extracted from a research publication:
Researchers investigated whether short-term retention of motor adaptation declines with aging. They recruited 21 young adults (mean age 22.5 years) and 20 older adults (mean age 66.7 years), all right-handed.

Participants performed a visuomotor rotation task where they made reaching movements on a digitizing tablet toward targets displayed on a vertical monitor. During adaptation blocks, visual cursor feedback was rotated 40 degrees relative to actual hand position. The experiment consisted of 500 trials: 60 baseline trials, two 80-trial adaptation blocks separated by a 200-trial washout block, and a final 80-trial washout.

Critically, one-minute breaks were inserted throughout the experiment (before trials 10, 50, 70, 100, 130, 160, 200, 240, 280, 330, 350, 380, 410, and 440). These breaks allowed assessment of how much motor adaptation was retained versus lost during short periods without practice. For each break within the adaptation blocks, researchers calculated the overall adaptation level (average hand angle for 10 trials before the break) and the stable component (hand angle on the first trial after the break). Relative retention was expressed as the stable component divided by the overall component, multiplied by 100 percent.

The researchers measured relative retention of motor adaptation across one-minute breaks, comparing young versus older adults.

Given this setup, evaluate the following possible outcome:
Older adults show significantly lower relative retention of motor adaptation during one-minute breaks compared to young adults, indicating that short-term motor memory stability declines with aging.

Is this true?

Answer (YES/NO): NO